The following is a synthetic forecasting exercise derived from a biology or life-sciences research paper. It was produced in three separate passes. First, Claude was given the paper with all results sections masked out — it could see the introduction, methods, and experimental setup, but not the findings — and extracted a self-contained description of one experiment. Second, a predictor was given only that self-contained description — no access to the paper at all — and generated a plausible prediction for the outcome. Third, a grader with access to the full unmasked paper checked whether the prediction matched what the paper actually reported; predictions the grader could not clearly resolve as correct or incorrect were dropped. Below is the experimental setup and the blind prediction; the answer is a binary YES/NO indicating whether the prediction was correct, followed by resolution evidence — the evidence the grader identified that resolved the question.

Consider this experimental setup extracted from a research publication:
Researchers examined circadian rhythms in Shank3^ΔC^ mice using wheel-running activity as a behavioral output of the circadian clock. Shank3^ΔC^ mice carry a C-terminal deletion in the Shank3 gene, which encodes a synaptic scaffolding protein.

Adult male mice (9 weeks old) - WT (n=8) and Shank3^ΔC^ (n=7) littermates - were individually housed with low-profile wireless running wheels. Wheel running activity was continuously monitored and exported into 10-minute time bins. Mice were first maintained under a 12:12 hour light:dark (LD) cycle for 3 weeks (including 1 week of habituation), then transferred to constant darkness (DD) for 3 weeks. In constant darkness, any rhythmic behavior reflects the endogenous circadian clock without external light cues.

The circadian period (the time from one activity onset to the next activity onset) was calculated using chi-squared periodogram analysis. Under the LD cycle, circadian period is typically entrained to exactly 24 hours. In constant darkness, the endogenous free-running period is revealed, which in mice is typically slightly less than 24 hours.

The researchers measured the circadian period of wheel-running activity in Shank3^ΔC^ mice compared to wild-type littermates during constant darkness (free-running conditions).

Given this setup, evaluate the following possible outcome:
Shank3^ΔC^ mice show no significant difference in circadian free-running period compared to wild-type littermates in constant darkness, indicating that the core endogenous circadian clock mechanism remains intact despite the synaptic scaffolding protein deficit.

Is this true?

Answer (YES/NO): YES